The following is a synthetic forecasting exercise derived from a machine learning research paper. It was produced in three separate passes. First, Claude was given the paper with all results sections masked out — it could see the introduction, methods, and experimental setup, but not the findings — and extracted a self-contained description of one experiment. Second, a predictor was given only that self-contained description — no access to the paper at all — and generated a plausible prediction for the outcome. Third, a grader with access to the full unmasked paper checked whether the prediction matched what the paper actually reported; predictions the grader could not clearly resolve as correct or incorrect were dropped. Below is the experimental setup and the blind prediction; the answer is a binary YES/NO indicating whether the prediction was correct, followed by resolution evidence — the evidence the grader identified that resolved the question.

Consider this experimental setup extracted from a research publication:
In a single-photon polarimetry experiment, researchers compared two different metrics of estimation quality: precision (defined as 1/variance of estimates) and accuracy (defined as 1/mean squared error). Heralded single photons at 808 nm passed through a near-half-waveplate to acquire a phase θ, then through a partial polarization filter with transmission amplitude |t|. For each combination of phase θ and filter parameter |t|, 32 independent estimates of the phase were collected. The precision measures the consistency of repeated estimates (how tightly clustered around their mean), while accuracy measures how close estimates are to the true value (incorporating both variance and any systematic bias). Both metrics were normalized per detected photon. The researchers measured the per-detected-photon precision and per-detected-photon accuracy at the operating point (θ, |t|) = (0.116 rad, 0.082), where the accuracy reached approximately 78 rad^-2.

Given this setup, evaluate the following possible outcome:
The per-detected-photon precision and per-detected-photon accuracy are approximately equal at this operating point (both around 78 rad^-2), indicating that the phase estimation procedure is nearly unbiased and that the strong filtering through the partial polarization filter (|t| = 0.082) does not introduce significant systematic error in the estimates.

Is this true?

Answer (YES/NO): NO